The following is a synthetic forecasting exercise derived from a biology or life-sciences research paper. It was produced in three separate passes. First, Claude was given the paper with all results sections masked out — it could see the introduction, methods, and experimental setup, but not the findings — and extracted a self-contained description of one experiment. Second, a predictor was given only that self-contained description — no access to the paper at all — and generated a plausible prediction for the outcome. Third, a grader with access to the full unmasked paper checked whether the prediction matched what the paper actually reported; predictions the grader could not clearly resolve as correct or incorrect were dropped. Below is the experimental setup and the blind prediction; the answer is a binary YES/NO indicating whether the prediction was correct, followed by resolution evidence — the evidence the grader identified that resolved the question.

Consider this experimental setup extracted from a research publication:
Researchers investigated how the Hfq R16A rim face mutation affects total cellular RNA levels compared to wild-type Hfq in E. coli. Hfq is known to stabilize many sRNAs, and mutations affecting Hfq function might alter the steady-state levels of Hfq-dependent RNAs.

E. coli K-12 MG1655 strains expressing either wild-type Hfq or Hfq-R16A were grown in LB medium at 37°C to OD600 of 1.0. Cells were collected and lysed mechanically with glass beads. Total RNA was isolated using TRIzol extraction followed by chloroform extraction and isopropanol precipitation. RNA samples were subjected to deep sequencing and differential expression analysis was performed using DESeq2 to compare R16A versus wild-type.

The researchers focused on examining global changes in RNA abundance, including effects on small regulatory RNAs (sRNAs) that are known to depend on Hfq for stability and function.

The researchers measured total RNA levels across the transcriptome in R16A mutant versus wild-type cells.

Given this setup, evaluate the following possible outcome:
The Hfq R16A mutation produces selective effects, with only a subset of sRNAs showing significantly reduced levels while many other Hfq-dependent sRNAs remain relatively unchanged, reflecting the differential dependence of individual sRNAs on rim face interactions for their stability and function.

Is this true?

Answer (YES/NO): YES